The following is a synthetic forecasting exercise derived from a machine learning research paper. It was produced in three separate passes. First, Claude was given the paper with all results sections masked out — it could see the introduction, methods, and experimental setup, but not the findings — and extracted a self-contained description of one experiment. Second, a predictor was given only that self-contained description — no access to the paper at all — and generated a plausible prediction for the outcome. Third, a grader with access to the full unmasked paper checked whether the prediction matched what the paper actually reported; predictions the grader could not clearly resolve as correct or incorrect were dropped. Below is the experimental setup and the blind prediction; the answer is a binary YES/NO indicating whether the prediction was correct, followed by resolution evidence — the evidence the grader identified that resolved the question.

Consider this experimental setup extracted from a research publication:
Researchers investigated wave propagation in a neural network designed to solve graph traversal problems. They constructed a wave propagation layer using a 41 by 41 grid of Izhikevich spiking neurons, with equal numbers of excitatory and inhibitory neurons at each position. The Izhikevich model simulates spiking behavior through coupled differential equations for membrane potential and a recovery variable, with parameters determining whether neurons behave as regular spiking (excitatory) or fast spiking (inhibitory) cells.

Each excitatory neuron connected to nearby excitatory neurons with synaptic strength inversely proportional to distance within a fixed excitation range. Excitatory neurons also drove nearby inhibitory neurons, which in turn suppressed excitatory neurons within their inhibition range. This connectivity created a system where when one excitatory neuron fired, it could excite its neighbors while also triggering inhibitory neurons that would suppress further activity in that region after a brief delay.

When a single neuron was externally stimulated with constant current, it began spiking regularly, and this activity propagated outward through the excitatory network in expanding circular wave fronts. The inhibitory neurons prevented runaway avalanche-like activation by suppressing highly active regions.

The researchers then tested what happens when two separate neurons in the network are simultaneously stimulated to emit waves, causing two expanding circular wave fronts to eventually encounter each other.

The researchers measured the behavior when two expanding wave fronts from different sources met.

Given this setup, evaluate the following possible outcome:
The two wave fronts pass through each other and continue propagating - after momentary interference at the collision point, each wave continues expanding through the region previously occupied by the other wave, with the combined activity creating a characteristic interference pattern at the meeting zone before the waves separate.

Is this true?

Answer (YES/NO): NO